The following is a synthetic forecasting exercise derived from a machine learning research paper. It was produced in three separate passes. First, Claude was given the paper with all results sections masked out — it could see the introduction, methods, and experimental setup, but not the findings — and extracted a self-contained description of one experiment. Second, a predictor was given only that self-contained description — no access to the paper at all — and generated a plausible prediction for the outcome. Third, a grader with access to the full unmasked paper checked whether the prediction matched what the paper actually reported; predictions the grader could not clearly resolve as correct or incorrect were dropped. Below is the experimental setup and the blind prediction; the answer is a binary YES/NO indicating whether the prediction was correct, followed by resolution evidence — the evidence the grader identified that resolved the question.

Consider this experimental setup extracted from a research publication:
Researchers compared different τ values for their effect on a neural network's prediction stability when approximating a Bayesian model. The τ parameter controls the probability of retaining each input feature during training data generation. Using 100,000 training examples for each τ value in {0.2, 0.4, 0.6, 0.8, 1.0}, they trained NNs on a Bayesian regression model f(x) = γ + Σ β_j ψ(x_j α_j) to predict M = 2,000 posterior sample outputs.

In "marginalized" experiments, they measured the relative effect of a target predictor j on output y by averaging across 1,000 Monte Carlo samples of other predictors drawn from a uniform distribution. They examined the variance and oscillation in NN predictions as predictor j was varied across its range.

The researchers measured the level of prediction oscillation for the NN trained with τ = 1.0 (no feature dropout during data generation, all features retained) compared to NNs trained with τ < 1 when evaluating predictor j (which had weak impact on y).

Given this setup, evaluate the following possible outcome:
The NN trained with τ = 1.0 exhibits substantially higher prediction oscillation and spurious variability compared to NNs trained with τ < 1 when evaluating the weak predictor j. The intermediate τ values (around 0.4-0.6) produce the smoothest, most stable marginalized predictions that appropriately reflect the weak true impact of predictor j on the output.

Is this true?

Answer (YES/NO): NO